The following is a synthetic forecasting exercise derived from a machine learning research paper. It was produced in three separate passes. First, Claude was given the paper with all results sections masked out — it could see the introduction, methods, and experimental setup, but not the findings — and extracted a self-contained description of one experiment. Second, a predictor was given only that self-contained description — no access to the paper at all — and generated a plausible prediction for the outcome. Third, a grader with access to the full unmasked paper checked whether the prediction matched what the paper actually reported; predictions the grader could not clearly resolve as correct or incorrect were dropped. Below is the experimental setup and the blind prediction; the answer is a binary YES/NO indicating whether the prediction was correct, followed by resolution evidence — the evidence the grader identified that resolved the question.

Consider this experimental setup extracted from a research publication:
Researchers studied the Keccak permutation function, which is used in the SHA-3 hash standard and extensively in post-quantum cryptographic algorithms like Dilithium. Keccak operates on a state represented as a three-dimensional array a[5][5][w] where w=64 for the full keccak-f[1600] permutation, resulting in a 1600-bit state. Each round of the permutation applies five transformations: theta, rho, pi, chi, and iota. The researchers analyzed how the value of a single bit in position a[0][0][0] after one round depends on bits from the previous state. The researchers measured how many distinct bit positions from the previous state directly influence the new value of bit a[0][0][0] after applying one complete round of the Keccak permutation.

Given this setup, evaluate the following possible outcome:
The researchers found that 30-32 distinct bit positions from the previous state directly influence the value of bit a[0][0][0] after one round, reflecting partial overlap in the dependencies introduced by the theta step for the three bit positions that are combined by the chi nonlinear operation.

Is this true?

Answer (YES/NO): NO